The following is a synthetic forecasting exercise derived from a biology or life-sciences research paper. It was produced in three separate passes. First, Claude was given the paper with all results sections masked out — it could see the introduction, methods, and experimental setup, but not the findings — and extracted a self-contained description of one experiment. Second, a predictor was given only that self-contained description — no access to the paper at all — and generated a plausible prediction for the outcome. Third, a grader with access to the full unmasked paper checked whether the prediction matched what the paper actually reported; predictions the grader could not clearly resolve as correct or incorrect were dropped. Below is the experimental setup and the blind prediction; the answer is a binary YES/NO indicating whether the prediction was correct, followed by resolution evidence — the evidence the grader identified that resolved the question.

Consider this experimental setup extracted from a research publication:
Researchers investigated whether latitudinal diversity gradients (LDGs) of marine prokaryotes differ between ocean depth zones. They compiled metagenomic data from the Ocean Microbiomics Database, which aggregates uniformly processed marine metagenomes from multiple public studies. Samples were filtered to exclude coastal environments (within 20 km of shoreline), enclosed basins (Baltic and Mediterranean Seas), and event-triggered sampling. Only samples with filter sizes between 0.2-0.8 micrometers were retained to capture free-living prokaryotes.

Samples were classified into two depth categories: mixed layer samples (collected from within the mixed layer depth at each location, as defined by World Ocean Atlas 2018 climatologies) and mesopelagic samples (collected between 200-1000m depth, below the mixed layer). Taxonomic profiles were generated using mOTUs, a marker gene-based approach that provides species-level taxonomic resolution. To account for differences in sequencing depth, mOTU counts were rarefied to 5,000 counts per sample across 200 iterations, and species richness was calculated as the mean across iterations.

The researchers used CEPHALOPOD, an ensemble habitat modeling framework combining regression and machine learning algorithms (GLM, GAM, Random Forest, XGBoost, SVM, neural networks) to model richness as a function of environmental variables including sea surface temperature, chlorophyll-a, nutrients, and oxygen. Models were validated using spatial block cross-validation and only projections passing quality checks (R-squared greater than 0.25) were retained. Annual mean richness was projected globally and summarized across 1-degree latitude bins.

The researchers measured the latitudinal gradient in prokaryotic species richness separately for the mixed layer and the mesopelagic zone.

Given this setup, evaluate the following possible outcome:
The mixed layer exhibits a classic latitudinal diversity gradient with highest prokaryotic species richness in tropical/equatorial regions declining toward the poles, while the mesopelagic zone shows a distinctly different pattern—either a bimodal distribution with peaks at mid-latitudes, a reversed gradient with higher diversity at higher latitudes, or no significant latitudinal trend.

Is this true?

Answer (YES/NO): NO